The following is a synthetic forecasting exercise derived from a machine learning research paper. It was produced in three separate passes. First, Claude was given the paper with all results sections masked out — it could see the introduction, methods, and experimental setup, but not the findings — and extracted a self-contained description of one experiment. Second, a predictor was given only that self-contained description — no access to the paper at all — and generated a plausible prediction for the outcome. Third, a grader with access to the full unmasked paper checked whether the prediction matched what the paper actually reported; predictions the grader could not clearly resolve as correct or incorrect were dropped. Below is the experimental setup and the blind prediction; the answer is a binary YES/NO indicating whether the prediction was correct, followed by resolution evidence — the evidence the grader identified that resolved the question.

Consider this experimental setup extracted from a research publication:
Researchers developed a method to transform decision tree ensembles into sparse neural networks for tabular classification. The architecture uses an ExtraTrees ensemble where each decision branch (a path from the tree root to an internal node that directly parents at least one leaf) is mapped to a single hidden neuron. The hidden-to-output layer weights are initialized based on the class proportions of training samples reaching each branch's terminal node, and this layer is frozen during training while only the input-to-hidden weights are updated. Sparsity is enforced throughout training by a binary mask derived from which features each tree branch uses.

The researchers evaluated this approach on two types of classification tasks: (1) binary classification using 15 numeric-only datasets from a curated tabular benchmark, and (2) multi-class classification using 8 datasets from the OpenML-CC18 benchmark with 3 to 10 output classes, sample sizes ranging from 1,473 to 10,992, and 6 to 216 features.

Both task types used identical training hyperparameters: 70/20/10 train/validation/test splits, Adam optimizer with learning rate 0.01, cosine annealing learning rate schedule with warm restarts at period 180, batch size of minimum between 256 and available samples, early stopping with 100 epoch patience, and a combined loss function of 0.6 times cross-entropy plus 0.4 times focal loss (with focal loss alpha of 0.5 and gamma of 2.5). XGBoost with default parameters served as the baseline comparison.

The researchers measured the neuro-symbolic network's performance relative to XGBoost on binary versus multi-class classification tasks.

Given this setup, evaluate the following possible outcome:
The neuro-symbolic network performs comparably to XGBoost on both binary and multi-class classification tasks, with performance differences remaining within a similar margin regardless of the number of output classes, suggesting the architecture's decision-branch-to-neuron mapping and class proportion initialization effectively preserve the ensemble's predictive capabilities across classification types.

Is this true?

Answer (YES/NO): NO